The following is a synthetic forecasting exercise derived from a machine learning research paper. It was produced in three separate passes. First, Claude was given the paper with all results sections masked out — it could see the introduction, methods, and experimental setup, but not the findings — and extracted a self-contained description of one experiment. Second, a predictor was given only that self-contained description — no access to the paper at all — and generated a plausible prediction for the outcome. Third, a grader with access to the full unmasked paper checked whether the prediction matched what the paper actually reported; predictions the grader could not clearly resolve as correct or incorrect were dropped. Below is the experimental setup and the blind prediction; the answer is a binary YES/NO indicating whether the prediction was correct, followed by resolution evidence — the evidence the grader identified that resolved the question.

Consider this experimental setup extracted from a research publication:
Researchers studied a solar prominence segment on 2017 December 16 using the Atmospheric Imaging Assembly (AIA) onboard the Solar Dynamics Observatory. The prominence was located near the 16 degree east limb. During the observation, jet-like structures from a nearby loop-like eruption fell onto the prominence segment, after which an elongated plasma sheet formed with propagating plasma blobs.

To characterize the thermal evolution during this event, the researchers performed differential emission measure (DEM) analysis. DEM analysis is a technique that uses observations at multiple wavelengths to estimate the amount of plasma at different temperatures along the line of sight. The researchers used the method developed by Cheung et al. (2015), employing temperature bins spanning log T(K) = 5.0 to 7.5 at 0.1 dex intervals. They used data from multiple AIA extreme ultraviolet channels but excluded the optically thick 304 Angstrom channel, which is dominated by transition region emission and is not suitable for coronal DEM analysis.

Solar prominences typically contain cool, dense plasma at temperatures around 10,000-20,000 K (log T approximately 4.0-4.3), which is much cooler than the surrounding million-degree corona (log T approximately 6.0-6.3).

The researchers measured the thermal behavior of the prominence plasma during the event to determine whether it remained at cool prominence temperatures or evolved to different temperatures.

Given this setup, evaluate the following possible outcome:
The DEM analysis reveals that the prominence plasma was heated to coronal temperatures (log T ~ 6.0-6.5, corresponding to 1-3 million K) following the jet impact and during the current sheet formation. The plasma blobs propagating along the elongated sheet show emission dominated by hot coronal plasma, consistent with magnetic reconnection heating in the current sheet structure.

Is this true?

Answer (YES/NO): NO